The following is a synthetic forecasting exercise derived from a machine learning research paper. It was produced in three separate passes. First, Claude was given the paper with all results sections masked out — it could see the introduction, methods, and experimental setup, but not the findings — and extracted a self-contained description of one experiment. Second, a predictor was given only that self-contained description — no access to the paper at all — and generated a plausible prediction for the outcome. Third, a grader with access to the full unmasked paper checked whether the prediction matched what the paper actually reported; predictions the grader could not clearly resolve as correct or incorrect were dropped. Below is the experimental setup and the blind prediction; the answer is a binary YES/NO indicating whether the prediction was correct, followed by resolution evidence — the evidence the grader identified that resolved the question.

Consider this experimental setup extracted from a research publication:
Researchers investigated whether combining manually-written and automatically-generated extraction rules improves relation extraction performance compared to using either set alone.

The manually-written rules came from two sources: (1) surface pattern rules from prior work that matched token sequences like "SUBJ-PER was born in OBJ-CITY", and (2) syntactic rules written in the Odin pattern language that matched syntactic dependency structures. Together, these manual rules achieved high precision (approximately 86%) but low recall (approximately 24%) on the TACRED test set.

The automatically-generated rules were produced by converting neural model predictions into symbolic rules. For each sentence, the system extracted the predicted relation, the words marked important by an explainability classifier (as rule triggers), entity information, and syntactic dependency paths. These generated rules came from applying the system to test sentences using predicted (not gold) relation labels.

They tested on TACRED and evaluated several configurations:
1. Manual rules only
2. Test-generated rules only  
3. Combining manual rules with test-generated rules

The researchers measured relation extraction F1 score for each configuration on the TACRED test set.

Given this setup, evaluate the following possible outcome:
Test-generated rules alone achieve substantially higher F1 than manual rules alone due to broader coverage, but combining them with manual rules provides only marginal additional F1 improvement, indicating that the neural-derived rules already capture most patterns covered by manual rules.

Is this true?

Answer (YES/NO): NO